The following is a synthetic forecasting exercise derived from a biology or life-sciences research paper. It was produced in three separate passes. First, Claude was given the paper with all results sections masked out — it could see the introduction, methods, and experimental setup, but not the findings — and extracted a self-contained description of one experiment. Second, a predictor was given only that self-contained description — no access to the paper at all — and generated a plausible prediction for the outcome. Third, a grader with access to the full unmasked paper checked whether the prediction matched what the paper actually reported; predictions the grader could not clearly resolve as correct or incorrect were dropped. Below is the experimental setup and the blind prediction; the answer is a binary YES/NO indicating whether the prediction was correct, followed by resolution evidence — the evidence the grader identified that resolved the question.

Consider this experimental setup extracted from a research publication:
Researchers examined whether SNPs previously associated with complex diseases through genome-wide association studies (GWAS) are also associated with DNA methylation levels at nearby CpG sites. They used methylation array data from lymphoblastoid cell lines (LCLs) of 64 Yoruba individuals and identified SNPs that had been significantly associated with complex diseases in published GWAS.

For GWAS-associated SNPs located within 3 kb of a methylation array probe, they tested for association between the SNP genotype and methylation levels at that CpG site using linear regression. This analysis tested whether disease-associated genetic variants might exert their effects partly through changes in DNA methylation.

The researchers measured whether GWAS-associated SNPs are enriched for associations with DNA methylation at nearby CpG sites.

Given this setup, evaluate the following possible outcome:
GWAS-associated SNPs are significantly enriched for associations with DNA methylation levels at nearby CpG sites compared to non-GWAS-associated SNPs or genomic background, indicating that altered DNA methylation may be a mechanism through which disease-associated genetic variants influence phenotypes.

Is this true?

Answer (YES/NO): YES